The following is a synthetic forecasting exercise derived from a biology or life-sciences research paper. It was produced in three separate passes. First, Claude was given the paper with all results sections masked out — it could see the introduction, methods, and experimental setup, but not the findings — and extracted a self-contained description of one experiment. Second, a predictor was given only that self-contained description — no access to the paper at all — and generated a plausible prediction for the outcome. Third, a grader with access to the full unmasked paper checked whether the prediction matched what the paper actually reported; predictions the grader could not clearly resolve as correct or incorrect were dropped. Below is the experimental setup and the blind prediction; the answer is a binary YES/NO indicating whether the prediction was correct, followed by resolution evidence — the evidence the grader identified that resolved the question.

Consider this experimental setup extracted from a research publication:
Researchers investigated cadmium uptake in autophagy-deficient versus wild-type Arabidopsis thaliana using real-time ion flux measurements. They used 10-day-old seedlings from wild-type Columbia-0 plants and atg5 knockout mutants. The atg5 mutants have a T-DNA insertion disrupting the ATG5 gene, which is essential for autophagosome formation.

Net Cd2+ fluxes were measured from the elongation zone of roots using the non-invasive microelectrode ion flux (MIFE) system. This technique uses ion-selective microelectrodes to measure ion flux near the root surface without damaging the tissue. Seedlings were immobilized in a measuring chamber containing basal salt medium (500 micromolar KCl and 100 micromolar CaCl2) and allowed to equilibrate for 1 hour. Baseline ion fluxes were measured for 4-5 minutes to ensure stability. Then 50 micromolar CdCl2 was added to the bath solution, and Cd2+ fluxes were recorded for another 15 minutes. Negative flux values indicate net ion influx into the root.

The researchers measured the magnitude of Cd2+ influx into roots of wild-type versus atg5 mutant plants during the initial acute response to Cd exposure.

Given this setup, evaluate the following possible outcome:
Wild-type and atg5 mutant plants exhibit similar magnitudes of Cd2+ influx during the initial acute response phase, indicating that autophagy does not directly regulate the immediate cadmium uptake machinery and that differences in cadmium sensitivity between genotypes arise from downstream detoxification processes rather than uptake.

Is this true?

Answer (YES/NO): NO